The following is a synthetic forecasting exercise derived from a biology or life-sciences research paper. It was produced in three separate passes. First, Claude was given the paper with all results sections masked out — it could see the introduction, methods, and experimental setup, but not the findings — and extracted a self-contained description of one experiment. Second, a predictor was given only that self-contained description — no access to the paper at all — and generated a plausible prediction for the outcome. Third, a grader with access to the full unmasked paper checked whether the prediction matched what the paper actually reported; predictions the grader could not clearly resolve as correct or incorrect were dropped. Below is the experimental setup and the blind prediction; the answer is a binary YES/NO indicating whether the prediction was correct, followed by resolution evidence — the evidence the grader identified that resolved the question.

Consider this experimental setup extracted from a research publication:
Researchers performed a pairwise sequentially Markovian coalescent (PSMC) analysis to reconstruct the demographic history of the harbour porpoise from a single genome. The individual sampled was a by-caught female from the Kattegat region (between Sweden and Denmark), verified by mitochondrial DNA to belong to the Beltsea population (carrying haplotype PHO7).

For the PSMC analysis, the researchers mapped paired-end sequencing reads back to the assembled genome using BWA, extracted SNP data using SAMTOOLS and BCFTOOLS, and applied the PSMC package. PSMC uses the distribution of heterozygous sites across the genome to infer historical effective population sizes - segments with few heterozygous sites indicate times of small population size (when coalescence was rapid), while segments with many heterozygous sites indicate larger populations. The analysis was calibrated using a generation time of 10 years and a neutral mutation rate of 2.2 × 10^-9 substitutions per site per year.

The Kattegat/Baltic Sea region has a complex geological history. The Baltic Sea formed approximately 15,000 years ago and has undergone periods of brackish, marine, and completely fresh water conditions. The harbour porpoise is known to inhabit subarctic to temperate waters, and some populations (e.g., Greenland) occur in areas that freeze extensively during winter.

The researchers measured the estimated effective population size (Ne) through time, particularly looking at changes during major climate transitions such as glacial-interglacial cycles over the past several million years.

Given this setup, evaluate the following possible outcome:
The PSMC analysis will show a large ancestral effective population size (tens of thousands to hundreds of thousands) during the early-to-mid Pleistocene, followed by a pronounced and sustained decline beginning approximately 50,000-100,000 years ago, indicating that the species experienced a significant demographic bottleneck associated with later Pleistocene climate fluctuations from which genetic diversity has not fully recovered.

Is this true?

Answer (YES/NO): NO